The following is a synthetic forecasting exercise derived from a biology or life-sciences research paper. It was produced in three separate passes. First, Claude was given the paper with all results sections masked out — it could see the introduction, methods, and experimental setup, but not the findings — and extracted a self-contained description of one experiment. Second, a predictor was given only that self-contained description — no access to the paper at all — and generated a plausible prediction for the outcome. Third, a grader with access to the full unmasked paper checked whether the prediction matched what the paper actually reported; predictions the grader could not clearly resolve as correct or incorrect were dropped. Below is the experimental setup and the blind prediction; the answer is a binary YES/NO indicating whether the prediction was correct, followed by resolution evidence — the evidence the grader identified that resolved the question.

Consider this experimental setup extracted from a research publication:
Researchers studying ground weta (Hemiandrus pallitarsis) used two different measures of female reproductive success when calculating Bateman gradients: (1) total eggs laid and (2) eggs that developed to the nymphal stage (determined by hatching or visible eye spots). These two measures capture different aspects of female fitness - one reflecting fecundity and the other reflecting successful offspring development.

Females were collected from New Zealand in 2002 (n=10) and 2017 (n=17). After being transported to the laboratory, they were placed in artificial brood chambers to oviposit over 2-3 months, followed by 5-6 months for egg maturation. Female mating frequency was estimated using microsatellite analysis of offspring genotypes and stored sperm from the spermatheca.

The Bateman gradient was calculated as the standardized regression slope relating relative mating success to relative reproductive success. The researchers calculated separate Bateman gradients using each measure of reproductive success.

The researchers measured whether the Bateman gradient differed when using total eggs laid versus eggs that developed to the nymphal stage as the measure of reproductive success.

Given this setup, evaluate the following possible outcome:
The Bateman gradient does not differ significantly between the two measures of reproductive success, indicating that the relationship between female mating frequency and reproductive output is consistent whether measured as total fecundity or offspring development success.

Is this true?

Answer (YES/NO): NO